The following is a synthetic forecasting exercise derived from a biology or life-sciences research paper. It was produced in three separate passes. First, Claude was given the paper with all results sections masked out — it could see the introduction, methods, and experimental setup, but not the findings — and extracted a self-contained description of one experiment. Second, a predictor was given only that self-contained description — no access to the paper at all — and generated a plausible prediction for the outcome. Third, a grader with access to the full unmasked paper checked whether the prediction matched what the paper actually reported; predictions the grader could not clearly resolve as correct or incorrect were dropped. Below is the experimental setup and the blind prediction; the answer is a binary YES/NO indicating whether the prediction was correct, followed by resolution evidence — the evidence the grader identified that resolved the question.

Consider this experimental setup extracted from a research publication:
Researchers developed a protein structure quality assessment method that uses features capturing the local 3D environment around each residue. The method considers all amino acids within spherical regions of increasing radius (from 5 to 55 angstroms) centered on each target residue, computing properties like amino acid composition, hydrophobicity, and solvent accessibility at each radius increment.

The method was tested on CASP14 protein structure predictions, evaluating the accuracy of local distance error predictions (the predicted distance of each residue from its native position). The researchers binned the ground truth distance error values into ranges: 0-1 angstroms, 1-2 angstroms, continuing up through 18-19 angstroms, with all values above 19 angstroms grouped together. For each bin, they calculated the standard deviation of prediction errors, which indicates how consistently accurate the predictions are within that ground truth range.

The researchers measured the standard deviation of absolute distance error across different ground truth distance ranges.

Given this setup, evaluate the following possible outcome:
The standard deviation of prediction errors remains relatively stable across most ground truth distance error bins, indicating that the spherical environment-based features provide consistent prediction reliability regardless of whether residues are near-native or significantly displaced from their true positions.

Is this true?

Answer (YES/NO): NO